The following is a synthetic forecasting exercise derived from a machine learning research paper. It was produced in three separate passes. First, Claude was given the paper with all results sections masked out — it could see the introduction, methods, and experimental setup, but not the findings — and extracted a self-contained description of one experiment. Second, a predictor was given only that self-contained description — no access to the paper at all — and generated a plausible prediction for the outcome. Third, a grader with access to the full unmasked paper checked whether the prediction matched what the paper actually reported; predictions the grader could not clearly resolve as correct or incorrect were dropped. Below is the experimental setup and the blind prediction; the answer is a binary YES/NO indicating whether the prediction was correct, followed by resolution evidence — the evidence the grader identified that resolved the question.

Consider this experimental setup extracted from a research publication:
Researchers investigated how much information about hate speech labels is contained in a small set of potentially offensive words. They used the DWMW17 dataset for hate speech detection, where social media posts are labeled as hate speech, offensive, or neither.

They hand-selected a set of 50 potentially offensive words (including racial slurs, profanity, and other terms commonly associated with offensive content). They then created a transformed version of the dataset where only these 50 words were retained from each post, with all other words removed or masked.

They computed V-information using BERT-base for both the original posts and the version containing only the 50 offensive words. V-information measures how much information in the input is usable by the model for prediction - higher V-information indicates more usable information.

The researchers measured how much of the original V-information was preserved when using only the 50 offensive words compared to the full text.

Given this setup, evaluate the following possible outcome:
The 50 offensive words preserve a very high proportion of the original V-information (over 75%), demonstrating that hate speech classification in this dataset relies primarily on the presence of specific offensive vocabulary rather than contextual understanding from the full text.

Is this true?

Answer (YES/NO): NO